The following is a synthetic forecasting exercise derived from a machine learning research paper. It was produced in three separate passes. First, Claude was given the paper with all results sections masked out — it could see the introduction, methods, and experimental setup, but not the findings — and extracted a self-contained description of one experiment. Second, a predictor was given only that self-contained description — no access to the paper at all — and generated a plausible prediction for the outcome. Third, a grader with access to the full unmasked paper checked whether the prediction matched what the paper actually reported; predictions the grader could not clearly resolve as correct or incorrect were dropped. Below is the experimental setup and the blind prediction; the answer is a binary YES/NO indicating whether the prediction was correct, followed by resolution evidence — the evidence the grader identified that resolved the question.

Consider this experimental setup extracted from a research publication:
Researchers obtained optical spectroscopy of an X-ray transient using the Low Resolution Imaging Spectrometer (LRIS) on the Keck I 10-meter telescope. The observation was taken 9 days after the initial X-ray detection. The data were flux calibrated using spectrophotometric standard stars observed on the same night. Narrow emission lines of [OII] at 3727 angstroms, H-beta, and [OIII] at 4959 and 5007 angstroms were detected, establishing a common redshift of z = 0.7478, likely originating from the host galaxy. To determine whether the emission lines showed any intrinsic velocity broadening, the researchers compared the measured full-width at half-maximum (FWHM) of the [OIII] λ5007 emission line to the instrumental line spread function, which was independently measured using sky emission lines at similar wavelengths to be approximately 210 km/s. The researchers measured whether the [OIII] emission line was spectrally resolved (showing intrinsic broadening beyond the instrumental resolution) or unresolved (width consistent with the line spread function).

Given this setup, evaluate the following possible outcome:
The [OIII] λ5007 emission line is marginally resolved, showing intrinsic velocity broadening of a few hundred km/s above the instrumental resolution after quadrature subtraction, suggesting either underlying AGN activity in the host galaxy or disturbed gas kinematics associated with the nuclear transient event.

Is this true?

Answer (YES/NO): NO